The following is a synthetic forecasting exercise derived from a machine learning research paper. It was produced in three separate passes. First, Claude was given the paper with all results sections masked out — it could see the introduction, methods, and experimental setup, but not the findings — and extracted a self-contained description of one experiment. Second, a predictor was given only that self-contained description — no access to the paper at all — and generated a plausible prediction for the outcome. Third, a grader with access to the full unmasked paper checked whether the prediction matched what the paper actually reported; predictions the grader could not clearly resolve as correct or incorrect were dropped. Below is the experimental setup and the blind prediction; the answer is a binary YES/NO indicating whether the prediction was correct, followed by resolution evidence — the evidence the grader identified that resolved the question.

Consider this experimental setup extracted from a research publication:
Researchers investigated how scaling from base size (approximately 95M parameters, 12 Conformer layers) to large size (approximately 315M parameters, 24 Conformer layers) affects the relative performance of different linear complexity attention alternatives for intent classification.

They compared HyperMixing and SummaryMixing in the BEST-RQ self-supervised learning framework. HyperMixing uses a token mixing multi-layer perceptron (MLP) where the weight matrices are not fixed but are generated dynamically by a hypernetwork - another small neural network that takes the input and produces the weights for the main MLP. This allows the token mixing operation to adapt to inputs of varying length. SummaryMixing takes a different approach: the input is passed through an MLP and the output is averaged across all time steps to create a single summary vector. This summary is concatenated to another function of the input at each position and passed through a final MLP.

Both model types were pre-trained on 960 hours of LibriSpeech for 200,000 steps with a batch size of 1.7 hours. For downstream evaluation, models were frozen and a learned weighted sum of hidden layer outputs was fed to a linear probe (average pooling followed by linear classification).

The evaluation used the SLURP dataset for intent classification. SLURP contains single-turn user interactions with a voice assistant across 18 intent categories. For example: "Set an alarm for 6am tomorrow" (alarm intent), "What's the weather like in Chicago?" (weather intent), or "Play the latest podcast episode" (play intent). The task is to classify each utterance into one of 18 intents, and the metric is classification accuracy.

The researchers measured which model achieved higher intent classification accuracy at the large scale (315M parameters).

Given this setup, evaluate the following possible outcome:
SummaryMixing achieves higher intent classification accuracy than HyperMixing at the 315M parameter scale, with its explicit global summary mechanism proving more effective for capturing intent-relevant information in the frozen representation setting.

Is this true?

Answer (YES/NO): YES